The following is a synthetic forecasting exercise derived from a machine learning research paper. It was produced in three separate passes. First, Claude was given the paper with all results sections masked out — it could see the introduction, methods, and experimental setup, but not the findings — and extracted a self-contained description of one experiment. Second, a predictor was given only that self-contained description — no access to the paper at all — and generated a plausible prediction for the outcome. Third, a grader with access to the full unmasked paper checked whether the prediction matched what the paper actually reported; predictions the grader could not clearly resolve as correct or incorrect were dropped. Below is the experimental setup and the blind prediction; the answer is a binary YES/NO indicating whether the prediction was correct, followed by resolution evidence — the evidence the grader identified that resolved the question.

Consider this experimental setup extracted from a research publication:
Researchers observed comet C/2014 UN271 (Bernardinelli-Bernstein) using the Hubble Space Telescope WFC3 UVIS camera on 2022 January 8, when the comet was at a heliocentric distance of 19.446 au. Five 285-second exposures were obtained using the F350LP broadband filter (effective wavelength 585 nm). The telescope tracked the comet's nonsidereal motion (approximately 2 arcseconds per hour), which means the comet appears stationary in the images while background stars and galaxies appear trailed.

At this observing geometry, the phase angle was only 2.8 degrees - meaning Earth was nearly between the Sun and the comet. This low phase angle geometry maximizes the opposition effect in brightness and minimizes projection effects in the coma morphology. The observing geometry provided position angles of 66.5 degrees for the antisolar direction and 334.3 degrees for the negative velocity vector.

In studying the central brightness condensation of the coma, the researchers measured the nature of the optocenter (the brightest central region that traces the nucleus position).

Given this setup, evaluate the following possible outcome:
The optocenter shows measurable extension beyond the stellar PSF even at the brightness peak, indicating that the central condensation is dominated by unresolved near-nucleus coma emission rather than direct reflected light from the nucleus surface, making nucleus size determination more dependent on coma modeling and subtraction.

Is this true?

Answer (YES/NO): YES